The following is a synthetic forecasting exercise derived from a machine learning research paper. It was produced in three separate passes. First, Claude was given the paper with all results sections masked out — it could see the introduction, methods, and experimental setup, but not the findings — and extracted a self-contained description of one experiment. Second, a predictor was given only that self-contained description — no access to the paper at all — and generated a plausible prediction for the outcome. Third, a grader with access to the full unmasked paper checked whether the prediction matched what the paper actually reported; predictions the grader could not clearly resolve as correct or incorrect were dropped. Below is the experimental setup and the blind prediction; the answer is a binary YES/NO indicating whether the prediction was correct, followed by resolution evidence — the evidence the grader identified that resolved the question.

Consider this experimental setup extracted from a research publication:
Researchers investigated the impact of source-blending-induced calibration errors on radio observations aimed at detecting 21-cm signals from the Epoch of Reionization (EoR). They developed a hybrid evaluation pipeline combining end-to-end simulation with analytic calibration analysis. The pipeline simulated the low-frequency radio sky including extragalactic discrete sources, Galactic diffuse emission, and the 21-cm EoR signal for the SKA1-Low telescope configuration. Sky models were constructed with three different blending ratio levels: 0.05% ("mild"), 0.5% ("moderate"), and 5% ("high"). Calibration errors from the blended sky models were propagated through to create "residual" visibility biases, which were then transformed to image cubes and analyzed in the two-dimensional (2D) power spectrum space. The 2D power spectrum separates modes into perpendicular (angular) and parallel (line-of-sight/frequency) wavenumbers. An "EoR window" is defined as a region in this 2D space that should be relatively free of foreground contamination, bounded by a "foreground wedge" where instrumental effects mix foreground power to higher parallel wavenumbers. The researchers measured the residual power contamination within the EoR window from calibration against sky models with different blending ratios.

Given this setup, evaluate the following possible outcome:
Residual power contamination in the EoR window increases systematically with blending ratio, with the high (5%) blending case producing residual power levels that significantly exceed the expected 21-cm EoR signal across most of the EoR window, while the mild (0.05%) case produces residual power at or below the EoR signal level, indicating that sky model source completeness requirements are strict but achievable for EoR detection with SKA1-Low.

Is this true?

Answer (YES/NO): YES